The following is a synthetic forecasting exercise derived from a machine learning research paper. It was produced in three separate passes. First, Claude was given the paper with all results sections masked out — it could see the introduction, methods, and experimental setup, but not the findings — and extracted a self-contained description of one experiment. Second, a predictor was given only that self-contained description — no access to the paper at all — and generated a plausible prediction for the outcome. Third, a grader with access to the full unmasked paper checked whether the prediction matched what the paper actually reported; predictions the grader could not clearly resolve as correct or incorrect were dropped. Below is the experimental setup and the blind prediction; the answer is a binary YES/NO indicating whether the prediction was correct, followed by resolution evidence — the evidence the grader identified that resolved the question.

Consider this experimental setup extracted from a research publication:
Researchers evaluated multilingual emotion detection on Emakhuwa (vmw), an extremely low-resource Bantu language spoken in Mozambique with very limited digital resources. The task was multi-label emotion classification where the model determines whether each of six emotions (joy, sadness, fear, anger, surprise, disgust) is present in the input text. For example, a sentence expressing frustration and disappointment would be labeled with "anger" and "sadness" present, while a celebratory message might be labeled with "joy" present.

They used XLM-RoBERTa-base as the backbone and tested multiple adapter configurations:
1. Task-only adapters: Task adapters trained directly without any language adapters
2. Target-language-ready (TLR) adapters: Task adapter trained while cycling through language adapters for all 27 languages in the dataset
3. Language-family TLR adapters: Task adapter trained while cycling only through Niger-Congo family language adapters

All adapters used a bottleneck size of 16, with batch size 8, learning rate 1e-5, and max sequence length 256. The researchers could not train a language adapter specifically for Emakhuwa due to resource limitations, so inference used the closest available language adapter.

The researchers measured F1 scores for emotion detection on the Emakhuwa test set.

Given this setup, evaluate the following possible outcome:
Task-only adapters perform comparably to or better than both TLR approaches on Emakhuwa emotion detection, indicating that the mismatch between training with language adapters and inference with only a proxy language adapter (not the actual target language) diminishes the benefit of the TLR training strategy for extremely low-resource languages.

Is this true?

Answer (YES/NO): YES